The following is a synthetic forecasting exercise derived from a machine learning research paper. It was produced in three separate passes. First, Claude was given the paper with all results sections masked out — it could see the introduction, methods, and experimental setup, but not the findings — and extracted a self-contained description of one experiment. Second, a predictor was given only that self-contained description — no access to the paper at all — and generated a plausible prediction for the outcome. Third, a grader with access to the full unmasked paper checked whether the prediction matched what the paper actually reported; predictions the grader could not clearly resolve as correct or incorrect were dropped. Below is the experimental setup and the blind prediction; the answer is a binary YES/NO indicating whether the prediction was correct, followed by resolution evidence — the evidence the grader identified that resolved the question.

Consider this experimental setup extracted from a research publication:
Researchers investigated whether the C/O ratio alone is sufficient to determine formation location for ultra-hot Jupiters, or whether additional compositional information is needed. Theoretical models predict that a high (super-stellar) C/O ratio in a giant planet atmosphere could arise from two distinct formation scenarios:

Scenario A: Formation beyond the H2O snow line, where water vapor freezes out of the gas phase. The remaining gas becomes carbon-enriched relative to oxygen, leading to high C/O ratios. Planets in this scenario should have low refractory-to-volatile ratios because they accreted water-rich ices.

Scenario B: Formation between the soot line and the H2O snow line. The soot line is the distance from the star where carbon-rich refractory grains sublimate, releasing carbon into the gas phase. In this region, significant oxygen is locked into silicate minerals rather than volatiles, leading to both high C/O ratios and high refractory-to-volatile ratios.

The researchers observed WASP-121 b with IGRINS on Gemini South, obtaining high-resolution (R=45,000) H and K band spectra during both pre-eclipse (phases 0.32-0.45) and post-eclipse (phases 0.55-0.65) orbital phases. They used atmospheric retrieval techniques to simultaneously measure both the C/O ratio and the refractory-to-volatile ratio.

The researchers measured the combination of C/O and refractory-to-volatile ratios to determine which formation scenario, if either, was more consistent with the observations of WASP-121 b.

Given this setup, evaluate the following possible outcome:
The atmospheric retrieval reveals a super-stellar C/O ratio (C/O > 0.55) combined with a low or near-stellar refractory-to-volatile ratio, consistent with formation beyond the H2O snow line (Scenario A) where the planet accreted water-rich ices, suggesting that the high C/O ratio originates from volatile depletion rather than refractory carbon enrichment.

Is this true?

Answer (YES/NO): NO